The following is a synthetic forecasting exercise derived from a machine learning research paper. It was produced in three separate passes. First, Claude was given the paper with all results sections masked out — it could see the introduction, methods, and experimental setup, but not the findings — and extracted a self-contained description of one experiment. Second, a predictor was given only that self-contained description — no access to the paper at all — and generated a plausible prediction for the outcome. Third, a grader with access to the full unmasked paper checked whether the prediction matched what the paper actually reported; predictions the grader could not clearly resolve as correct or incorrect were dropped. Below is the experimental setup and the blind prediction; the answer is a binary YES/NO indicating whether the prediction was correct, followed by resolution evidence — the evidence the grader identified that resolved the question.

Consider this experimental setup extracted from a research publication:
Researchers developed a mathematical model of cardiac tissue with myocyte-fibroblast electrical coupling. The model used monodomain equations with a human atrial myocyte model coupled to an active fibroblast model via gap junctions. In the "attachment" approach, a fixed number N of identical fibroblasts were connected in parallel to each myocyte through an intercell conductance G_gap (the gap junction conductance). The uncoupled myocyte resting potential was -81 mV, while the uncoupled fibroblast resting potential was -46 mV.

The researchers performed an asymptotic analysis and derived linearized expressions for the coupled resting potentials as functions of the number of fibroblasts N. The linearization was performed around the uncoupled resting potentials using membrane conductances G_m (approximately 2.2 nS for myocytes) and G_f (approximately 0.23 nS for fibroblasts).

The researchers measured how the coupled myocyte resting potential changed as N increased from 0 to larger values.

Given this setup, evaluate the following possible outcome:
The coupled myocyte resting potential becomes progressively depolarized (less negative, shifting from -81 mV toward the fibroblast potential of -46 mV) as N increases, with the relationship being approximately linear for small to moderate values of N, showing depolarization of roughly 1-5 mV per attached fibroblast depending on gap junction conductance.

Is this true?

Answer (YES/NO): NO